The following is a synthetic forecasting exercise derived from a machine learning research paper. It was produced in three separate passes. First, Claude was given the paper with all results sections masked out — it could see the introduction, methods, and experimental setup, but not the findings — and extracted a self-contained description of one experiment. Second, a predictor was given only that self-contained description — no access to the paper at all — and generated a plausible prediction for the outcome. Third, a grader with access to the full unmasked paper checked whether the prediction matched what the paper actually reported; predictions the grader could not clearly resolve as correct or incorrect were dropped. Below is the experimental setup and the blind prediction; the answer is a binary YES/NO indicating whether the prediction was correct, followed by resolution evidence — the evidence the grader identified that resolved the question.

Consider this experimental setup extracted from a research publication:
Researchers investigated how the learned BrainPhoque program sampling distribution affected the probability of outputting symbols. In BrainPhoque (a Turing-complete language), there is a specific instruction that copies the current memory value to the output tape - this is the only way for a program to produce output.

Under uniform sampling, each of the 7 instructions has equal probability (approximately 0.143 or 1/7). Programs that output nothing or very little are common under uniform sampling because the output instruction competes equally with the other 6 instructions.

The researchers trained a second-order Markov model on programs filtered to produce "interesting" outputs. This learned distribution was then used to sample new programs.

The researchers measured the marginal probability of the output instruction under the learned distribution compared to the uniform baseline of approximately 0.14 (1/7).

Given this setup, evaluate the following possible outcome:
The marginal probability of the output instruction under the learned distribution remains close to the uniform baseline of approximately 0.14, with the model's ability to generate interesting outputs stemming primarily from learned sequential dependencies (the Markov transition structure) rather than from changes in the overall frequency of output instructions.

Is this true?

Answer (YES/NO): NO